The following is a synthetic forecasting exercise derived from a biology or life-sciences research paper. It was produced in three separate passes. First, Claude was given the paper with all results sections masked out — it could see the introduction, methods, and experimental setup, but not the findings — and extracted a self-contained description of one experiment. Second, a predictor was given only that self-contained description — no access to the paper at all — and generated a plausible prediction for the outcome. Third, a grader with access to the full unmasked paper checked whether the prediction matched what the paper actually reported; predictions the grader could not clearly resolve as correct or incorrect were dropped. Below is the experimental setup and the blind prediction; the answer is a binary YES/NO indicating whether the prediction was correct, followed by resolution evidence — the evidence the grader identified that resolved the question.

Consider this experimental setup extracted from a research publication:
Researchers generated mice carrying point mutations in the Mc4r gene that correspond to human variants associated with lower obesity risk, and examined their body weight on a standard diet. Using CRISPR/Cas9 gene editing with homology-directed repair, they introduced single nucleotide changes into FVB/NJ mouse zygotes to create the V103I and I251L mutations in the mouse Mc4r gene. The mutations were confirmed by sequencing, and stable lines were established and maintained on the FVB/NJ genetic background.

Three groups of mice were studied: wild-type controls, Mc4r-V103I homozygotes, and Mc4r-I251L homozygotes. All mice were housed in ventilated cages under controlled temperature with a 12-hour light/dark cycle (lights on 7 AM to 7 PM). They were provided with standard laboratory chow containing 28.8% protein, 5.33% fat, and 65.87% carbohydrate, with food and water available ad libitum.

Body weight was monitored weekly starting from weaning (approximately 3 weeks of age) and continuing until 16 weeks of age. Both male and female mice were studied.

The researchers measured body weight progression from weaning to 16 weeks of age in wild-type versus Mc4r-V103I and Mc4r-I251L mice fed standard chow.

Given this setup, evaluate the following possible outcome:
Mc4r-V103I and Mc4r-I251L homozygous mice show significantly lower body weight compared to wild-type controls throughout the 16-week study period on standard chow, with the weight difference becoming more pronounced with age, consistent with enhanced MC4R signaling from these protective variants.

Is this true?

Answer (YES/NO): NO